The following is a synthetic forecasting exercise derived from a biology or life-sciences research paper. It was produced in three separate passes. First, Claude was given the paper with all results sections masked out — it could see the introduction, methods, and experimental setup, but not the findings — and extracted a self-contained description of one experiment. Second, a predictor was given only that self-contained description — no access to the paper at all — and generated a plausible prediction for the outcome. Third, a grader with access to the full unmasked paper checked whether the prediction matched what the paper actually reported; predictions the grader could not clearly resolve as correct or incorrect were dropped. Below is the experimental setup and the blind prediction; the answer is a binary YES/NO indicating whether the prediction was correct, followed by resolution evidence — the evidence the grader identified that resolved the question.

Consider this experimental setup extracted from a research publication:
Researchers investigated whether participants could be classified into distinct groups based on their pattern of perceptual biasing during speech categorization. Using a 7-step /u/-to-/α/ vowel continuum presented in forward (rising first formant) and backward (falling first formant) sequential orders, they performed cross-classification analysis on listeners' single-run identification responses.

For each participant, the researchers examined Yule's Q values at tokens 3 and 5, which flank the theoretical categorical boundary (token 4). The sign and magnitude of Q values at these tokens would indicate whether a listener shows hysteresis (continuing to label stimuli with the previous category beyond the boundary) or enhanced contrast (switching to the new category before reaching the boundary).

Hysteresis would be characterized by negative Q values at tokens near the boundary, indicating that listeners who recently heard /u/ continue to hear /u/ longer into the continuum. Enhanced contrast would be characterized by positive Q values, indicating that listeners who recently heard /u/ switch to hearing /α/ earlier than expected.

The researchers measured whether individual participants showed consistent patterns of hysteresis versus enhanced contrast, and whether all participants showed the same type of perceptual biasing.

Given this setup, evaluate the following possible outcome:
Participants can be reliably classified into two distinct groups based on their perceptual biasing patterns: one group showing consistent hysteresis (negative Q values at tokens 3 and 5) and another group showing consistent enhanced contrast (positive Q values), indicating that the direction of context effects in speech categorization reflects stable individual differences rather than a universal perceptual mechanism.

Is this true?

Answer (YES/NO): NO